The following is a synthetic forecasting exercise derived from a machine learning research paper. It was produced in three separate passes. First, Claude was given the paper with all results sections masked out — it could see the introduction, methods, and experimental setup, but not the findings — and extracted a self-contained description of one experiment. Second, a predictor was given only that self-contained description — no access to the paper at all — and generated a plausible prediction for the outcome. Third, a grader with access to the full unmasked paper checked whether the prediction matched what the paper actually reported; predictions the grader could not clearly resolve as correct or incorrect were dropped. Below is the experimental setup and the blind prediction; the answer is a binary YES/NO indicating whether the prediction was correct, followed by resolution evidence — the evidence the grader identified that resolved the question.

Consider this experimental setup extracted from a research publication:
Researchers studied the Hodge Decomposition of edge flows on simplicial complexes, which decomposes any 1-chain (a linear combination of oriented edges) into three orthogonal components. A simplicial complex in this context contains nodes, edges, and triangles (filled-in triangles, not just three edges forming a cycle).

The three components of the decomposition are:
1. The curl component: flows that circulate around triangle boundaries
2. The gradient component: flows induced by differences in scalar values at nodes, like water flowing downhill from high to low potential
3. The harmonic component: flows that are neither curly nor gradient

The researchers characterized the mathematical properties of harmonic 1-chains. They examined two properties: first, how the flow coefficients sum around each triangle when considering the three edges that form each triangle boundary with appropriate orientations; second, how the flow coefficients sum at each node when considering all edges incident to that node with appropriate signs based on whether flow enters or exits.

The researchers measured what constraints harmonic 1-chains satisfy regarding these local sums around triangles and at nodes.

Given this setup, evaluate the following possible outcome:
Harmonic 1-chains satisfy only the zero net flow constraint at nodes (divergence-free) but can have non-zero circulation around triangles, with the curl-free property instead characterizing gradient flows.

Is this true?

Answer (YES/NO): NO